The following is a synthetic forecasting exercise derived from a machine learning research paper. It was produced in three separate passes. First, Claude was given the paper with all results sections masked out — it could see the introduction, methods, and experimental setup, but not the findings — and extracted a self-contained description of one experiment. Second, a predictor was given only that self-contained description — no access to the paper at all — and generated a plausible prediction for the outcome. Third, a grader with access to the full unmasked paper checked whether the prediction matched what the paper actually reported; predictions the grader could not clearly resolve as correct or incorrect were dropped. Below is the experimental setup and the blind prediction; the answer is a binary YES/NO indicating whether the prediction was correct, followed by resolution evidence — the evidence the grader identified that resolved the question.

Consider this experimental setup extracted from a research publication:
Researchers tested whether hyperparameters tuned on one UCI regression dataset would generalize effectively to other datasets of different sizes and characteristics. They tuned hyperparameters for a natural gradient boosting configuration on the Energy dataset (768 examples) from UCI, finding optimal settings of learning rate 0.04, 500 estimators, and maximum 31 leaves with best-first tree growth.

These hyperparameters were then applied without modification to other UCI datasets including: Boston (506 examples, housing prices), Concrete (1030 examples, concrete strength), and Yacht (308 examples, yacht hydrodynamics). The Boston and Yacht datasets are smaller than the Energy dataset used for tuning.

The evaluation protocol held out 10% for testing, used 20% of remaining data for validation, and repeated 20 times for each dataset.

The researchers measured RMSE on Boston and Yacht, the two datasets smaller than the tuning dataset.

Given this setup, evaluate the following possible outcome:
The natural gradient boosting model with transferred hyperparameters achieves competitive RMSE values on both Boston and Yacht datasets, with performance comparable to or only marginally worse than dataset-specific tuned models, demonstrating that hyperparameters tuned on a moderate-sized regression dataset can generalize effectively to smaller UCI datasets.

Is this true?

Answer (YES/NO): NO